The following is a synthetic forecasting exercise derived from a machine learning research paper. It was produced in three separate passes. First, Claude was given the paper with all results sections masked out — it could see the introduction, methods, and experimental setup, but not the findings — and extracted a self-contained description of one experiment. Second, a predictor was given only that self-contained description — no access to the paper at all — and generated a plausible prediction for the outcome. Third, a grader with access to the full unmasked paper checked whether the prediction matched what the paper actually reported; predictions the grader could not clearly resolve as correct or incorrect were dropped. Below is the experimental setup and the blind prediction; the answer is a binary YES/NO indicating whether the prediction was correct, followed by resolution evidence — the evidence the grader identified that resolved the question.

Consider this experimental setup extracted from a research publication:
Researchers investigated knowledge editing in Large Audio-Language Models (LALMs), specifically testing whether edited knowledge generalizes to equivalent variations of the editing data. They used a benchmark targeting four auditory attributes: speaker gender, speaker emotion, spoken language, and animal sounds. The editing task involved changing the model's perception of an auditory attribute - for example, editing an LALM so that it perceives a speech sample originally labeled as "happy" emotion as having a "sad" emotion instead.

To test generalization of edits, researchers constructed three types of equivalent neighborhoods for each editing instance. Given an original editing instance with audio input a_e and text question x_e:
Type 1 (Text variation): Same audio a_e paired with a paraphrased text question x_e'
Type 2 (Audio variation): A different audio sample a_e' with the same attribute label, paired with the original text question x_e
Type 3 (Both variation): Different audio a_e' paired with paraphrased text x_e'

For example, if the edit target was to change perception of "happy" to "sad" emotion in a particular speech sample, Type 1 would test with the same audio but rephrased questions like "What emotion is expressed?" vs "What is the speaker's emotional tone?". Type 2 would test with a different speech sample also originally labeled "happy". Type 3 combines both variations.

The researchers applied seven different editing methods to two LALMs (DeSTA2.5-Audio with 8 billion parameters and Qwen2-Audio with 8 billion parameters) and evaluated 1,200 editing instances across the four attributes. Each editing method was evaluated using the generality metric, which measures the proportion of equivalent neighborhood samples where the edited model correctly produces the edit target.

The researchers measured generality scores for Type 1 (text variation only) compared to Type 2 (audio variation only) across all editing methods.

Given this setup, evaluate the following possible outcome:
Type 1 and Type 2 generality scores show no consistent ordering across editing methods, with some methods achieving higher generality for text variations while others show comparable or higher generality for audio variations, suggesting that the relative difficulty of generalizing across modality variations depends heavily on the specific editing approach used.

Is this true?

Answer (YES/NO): NO